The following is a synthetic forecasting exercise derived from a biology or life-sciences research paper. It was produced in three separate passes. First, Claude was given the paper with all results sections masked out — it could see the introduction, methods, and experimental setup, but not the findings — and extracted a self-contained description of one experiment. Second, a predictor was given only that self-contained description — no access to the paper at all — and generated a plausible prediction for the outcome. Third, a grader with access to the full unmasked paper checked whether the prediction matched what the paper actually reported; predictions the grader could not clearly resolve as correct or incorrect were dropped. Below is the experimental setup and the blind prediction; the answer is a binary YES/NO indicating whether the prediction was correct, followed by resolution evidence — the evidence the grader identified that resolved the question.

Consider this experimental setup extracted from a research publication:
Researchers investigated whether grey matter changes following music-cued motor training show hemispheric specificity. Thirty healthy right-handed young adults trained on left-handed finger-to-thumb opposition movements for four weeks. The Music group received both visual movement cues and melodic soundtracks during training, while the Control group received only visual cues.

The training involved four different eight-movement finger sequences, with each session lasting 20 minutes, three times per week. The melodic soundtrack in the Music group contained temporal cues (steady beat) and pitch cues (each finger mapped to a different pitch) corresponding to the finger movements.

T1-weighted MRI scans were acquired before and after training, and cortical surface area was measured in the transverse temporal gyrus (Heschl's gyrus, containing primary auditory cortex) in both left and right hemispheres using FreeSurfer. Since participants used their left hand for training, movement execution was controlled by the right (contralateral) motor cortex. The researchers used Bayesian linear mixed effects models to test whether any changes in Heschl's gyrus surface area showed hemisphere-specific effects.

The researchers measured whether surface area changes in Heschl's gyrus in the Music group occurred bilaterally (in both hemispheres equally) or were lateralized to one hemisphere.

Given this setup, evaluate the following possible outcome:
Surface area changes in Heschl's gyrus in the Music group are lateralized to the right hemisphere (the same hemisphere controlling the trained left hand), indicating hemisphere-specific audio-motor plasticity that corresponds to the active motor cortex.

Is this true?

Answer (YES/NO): YES